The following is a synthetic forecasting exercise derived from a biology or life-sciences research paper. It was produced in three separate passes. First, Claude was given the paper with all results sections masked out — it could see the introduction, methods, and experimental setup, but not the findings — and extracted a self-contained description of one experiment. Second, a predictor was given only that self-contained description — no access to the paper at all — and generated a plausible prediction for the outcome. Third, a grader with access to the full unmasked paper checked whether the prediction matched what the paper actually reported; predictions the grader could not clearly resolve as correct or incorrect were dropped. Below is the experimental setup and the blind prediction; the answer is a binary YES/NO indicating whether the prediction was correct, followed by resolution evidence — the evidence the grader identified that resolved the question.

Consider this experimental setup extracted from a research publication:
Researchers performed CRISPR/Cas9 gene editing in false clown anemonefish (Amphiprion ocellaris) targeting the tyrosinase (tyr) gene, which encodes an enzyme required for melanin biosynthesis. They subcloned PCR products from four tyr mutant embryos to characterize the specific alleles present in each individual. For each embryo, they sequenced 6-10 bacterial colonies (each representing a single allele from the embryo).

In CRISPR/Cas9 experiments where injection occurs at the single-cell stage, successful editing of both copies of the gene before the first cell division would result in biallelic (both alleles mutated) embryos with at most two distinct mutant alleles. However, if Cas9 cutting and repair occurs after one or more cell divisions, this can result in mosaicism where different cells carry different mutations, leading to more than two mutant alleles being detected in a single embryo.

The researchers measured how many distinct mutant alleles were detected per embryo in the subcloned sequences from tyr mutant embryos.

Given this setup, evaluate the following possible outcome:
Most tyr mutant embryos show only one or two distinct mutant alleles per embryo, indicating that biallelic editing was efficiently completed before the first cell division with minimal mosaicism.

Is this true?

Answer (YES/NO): NO